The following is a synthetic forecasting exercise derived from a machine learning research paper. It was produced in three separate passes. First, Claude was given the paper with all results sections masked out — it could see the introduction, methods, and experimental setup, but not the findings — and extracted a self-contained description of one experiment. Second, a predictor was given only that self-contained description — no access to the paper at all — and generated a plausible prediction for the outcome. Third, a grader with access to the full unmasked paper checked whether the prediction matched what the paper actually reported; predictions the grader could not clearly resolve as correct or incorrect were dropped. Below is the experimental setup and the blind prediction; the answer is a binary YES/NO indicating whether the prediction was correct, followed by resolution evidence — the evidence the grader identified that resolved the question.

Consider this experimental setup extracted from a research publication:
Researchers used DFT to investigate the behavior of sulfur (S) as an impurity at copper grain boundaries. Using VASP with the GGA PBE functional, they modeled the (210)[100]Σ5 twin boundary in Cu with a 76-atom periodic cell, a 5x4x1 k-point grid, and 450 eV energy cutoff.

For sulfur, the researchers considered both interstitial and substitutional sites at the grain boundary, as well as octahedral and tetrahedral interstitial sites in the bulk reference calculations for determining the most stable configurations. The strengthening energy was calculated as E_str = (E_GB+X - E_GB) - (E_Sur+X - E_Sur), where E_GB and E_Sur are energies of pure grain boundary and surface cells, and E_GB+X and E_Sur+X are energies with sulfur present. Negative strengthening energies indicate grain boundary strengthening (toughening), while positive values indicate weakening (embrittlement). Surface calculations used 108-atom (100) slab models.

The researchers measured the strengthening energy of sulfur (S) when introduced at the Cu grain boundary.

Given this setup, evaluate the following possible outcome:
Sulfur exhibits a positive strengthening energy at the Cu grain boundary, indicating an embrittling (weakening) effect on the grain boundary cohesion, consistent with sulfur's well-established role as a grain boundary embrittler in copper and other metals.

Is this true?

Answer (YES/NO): YES